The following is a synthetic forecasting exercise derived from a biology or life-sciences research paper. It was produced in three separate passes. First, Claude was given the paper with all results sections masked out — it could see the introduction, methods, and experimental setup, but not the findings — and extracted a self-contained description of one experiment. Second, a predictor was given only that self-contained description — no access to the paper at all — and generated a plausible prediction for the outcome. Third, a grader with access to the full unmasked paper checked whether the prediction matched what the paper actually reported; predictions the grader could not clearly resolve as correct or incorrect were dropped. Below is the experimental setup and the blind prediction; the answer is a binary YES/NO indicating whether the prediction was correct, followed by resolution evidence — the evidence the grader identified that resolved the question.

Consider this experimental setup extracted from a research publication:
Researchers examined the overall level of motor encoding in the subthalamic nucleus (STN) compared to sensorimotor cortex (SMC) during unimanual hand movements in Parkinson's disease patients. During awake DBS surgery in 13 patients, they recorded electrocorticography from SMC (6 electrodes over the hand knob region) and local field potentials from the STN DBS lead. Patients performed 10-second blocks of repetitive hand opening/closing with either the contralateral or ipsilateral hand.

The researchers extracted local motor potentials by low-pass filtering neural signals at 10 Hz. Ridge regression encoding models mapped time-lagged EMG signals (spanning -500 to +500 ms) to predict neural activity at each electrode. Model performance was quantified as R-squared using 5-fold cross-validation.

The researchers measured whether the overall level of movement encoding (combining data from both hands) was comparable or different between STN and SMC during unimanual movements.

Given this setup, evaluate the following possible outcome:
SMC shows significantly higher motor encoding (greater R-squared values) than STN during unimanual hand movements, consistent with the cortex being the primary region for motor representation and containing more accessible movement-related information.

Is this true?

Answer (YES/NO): NO